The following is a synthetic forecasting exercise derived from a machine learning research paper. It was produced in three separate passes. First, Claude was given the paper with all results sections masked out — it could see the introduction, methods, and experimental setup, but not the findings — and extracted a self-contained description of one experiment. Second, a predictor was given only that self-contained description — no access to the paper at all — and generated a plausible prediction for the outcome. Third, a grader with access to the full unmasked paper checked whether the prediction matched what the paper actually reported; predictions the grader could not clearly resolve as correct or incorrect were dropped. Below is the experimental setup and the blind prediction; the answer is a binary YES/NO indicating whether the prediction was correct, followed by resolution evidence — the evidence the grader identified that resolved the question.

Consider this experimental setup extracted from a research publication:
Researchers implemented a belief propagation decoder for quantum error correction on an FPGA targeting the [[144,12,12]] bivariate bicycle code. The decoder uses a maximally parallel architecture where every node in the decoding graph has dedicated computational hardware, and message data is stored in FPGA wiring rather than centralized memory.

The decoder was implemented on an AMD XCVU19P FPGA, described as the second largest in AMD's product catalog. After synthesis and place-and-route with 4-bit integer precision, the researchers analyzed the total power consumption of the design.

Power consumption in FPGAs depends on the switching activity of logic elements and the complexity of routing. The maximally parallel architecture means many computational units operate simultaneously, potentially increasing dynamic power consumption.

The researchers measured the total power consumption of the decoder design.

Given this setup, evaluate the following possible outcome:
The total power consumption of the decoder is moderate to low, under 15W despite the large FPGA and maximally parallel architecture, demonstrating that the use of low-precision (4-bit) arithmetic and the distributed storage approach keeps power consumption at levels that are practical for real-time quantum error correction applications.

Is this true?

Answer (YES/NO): NO